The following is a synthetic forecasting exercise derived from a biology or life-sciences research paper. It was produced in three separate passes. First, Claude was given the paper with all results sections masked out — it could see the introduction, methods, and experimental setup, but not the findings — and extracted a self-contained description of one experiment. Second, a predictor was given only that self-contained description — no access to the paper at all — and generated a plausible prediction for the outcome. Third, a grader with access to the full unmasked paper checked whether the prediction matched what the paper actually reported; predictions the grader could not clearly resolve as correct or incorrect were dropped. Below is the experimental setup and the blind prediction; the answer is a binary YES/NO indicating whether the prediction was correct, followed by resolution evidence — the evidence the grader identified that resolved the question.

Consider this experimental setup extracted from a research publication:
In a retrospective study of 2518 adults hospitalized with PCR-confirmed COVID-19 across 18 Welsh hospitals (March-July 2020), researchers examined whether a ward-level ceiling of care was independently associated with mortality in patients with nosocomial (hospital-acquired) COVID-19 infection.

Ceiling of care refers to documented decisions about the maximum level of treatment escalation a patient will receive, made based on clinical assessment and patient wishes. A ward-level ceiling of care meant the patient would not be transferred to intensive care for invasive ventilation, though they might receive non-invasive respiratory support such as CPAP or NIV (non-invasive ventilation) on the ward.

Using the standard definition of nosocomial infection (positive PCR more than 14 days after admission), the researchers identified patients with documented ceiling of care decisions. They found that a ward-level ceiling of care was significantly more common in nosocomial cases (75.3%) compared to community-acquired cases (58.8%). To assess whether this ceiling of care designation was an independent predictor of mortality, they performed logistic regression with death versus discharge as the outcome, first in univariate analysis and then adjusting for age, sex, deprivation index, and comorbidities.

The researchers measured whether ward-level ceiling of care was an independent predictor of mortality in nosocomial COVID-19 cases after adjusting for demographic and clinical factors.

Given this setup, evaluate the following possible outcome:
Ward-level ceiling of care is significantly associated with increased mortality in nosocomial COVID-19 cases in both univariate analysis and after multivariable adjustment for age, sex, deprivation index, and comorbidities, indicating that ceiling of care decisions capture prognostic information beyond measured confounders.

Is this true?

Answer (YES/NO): NO